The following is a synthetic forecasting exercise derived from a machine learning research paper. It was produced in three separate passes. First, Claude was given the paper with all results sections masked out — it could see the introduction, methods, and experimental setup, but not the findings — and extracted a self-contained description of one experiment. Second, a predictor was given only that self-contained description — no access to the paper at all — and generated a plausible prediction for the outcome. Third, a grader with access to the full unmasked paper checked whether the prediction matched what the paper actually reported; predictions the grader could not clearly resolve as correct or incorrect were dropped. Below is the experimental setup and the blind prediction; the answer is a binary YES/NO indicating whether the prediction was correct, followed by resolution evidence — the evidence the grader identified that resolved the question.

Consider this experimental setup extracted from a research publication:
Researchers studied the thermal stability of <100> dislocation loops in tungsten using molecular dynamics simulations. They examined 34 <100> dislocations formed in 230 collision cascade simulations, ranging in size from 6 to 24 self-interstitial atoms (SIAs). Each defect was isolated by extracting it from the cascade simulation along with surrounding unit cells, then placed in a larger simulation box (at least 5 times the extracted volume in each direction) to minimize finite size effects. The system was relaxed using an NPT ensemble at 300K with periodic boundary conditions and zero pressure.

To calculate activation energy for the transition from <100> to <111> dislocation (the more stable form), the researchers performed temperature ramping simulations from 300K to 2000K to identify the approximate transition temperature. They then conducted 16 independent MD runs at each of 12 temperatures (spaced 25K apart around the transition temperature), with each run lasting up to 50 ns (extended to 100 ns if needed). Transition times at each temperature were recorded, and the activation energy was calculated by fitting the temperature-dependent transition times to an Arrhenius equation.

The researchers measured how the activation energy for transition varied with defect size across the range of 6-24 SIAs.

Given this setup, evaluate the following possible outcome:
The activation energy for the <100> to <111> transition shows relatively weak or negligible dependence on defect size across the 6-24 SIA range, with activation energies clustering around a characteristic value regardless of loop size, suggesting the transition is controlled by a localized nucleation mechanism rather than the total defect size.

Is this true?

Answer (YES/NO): NO